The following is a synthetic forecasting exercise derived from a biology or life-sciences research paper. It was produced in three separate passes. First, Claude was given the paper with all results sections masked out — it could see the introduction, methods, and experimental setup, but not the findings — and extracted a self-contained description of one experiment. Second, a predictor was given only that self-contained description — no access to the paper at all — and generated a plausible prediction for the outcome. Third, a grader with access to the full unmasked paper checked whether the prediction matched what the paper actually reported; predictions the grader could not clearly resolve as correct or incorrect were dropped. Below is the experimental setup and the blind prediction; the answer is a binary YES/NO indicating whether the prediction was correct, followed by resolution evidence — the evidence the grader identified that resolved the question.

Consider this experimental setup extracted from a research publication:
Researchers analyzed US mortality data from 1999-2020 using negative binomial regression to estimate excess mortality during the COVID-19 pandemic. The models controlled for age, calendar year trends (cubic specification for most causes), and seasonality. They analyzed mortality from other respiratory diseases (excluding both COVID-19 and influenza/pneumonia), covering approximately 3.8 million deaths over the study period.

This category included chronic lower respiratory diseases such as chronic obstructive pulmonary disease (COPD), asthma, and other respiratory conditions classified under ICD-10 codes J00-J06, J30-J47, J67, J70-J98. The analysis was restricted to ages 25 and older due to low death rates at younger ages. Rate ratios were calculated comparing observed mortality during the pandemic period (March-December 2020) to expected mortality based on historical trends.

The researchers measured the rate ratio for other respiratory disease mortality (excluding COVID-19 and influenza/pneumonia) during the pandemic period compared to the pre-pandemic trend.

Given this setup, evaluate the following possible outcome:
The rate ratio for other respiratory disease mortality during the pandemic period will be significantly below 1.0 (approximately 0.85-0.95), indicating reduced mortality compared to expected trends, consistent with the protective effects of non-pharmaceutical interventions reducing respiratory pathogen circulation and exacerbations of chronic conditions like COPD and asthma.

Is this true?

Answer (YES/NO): NO